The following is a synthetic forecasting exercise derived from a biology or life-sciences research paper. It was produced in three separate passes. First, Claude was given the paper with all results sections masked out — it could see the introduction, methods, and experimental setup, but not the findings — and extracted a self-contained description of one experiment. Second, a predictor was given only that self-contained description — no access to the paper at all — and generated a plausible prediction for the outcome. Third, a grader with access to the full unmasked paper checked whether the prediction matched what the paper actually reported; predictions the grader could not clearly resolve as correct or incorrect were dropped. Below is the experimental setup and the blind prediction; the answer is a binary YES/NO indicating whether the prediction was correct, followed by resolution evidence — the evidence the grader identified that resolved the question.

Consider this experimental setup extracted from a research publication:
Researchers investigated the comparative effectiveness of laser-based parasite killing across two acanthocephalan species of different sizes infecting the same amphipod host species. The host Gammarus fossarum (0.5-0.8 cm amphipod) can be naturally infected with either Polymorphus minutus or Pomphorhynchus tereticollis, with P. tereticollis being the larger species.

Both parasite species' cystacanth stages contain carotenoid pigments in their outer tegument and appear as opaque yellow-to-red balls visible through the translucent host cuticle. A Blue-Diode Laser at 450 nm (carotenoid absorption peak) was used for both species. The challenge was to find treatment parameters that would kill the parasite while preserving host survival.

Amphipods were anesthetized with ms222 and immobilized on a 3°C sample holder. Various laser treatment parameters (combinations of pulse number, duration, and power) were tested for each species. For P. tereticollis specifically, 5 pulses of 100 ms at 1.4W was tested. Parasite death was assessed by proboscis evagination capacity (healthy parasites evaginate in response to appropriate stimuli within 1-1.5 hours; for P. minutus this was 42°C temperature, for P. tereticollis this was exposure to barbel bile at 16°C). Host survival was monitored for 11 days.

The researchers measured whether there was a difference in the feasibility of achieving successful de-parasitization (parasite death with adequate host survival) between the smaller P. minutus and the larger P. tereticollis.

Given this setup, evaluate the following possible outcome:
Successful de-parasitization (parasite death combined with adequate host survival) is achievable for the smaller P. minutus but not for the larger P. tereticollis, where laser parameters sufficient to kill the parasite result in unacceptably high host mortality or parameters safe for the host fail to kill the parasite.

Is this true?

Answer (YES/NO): YES